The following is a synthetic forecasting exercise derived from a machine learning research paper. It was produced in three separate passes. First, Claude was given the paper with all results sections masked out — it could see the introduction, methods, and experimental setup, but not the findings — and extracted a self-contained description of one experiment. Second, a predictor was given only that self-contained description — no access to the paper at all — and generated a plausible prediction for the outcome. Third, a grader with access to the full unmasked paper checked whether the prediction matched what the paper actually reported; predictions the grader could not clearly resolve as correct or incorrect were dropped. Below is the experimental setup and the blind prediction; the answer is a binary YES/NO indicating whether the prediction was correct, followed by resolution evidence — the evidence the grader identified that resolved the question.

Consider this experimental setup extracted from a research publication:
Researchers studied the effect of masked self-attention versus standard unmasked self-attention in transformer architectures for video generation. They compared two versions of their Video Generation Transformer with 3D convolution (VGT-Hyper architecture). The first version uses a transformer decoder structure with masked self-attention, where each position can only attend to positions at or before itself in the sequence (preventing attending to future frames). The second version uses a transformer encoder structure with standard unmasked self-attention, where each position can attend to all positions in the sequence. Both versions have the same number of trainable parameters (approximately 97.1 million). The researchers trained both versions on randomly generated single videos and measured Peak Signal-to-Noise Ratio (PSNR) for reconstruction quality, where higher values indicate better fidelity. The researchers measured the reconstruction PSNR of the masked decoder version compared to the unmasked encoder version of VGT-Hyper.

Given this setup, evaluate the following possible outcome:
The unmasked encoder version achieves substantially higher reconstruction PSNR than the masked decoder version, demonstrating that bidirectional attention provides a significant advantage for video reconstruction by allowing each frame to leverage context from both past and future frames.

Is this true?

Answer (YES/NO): NO